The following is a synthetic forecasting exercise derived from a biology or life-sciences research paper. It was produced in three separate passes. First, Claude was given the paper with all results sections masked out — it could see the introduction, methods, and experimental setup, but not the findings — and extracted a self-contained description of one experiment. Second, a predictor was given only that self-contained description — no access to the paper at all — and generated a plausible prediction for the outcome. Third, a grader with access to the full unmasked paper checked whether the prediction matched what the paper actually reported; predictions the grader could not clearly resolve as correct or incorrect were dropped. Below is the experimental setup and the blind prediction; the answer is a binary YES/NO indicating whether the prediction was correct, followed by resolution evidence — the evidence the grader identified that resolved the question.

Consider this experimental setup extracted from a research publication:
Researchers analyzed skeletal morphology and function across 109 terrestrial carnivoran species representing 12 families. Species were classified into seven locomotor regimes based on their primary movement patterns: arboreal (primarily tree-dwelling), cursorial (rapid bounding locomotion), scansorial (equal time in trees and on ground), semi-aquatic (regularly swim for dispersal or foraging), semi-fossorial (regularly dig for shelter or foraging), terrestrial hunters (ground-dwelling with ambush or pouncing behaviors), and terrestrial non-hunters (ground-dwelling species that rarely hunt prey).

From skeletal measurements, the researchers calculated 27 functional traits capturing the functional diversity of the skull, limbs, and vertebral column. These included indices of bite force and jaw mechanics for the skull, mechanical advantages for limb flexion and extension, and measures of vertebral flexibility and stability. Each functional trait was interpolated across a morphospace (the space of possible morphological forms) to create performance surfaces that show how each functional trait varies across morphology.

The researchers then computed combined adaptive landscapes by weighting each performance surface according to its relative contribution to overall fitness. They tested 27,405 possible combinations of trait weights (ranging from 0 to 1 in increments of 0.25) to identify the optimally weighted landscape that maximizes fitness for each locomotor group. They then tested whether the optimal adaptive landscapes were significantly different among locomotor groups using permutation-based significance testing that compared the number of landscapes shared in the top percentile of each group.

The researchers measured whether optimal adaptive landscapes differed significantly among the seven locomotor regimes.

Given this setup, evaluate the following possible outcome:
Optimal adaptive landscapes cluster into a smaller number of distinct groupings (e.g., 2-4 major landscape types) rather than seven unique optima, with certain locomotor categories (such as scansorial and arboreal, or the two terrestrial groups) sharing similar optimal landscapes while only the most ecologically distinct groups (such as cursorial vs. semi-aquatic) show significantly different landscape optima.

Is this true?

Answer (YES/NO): YES